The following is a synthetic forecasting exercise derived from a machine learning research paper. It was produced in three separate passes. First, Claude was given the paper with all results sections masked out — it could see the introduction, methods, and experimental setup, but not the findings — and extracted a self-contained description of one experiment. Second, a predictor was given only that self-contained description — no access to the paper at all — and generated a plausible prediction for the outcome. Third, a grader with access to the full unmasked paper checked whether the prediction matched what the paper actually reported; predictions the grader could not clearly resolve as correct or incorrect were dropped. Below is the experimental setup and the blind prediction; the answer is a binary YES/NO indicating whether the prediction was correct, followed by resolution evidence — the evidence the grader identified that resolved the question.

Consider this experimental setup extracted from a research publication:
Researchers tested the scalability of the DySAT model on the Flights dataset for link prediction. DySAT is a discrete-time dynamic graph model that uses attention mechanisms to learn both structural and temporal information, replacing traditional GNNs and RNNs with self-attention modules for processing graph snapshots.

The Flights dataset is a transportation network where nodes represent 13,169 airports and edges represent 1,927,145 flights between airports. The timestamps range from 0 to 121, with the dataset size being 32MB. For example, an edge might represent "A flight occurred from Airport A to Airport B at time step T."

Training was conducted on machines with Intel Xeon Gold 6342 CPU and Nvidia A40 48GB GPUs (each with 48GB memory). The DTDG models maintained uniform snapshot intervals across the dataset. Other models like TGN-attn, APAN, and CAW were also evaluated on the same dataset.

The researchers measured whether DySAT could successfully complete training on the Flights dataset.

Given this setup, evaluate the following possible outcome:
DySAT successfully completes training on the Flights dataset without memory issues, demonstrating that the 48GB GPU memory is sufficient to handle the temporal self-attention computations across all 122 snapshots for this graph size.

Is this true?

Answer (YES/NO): NO